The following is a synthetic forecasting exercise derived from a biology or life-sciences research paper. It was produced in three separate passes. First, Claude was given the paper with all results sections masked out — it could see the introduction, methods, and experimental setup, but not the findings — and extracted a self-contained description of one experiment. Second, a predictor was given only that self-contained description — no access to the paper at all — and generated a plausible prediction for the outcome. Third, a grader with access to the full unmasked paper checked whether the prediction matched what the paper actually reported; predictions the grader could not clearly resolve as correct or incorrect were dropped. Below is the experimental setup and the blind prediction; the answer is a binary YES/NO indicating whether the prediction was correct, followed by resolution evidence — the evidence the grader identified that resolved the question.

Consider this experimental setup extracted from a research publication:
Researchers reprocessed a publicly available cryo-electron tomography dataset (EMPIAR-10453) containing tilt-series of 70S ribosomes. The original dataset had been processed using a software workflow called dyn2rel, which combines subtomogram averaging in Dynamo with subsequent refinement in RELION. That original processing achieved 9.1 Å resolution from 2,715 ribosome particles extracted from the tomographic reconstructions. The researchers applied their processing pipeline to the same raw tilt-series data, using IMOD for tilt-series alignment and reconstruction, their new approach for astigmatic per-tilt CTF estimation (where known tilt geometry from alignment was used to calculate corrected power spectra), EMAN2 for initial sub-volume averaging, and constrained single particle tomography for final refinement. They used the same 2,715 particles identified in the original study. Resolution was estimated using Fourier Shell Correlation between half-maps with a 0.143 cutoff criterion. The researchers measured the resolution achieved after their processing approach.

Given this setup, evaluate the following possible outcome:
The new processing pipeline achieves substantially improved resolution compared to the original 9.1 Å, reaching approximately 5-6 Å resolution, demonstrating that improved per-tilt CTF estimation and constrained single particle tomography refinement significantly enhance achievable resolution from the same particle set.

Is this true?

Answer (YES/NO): NO